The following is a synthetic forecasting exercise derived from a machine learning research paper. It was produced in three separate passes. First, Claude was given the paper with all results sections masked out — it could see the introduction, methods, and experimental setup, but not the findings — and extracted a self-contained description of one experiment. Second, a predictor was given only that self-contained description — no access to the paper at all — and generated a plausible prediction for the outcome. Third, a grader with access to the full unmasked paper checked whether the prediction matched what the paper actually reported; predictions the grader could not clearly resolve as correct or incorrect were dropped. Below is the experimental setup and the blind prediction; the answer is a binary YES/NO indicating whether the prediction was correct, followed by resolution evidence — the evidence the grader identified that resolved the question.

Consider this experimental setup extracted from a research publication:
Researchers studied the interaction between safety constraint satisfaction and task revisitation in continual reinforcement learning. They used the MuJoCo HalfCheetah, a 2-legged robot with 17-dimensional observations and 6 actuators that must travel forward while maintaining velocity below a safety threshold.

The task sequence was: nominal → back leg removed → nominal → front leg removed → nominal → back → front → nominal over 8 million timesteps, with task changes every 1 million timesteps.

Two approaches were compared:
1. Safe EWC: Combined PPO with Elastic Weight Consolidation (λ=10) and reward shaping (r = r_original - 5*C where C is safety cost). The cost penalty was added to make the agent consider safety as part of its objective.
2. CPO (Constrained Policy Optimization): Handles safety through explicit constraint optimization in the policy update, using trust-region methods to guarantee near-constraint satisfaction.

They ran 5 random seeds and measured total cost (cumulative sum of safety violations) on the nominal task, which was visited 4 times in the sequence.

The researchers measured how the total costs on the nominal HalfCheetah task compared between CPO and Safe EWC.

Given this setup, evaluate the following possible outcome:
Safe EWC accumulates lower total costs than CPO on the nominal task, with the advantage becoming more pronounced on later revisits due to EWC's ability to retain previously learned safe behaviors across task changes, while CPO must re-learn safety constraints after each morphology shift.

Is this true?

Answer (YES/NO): YES